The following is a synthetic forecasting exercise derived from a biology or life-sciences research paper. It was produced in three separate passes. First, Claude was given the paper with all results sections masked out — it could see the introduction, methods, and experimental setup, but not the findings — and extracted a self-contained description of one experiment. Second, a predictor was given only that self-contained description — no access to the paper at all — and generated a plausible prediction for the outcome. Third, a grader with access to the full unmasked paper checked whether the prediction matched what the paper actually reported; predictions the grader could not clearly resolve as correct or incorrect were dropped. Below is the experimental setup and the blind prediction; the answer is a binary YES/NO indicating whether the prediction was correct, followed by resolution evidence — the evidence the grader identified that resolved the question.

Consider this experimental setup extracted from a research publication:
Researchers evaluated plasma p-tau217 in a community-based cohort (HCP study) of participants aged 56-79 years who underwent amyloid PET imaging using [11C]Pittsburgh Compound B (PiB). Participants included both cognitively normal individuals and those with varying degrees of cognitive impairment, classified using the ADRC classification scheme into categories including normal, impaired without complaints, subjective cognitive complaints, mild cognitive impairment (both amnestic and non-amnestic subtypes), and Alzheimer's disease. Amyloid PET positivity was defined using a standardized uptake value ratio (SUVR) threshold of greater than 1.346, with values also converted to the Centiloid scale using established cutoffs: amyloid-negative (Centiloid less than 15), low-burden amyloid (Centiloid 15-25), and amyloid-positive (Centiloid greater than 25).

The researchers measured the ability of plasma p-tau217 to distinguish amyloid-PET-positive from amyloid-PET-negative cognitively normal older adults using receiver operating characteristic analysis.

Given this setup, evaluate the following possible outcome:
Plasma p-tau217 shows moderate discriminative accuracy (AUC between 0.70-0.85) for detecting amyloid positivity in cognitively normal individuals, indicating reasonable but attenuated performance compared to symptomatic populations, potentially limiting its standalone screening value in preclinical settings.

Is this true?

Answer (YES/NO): YES